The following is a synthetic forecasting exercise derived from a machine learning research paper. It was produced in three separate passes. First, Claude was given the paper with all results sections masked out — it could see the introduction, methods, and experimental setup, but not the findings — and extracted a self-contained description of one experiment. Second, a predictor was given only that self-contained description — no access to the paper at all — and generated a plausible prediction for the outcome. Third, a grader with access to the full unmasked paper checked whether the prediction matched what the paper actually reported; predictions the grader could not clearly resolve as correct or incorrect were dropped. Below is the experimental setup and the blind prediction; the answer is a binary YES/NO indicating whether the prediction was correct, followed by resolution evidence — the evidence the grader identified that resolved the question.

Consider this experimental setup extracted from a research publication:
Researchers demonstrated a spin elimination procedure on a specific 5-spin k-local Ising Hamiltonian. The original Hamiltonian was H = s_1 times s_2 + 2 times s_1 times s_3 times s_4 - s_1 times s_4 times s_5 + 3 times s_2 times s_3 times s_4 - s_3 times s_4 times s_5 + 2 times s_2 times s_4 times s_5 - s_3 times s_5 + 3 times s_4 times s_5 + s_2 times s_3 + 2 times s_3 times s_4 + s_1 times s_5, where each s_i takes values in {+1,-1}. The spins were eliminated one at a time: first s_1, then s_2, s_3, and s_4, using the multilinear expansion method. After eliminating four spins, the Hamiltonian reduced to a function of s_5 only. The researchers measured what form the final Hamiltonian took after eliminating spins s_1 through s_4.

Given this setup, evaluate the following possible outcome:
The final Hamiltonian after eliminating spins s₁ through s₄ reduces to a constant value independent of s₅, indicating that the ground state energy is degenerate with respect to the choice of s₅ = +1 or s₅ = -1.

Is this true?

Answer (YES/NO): NO